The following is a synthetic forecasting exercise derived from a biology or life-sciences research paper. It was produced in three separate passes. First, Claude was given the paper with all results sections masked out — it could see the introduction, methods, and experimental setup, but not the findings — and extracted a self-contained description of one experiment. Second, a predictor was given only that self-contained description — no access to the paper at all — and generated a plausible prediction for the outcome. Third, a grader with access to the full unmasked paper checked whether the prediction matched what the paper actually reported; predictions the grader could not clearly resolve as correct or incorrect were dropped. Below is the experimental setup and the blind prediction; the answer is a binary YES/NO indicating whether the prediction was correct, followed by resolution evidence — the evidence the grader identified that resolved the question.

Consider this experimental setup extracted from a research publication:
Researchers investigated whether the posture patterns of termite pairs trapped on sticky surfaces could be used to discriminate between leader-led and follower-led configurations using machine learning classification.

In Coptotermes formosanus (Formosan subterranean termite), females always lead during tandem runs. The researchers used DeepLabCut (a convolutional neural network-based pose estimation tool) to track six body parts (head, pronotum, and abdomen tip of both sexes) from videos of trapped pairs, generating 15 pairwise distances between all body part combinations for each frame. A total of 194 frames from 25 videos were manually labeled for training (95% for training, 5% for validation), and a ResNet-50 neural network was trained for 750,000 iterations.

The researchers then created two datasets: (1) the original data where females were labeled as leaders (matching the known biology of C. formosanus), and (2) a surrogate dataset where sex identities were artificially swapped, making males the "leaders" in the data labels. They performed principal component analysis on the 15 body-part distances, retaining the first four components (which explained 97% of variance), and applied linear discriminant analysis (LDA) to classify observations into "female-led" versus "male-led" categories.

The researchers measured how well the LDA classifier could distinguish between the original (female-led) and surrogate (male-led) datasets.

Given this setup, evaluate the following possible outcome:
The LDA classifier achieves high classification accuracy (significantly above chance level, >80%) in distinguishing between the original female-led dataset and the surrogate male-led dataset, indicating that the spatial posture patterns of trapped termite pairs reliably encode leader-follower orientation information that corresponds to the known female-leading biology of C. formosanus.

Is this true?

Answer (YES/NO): NO